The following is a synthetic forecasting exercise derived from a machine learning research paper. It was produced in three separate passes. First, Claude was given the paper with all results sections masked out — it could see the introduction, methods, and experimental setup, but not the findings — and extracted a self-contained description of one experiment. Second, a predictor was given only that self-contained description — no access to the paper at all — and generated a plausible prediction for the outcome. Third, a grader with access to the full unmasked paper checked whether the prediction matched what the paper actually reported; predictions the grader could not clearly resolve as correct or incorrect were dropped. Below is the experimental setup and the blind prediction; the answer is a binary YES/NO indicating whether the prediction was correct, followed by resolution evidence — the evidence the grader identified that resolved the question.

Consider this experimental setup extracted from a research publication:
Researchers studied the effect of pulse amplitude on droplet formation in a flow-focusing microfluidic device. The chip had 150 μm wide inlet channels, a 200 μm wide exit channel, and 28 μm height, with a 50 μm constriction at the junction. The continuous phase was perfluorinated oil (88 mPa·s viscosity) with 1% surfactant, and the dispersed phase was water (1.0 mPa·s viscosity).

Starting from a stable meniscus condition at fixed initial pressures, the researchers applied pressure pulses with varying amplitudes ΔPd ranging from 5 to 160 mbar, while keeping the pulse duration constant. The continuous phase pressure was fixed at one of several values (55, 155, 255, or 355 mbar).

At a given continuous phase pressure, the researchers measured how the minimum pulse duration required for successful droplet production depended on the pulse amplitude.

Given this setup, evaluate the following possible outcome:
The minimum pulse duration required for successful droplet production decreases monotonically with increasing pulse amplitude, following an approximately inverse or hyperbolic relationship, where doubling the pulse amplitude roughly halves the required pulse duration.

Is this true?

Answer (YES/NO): YES